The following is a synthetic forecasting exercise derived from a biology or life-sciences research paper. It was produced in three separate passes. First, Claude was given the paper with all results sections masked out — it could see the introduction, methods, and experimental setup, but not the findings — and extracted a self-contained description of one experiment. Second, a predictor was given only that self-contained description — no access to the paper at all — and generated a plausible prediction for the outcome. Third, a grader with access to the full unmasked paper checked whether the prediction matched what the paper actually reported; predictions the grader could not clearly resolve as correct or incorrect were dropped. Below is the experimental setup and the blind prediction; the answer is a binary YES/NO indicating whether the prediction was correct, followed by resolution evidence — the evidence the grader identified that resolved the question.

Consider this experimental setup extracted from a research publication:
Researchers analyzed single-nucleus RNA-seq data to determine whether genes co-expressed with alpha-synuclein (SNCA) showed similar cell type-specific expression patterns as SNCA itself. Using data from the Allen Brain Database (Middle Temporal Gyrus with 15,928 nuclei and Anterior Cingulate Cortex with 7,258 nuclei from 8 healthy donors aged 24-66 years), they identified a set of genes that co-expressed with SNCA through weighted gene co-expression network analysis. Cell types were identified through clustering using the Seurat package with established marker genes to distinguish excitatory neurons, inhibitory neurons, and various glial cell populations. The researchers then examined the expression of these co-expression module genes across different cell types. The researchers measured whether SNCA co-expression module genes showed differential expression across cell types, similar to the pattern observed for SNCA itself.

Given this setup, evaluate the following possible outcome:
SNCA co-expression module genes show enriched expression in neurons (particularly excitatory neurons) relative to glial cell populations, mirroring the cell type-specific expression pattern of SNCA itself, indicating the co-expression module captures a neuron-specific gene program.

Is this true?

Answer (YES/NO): YES